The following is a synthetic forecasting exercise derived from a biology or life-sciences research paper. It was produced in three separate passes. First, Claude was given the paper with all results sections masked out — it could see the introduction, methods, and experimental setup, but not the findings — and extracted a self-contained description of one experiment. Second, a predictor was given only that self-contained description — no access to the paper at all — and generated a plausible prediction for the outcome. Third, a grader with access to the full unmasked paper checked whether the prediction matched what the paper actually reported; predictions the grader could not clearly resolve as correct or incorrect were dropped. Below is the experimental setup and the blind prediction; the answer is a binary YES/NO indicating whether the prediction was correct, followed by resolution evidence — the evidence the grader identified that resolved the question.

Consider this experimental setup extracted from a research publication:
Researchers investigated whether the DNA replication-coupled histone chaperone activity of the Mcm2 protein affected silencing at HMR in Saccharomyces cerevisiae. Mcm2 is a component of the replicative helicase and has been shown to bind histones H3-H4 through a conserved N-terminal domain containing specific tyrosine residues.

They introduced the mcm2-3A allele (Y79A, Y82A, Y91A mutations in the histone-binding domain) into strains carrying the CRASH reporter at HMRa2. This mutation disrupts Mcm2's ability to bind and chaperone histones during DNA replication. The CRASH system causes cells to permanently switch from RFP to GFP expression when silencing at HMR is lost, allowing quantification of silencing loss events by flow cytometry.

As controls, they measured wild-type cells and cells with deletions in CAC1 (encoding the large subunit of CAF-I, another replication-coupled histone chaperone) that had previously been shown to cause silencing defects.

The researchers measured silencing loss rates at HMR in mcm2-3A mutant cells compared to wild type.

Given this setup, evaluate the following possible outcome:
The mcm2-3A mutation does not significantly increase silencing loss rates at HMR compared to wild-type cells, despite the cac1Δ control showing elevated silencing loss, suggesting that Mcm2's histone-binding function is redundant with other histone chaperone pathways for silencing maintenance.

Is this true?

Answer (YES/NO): YES